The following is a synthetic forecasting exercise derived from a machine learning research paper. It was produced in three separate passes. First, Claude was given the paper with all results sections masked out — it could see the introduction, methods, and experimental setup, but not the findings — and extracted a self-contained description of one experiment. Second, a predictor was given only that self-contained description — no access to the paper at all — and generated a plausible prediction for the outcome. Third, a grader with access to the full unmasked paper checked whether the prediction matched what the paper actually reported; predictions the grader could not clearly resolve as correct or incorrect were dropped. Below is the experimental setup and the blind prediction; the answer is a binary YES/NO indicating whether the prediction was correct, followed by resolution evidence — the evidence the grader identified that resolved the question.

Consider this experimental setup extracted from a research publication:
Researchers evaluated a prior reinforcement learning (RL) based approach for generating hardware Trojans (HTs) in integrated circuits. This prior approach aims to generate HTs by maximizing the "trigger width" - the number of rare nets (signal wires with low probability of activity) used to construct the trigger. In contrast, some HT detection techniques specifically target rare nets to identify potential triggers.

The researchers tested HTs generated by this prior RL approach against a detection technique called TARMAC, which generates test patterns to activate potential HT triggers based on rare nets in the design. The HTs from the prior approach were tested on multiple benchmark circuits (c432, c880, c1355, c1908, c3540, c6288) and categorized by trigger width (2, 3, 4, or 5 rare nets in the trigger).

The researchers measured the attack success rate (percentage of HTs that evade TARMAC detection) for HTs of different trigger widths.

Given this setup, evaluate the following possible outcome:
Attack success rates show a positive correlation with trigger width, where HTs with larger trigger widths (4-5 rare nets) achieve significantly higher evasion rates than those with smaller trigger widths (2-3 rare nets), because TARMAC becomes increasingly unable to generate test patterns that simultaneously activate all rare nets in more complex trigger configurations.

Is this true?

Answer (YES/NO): NO